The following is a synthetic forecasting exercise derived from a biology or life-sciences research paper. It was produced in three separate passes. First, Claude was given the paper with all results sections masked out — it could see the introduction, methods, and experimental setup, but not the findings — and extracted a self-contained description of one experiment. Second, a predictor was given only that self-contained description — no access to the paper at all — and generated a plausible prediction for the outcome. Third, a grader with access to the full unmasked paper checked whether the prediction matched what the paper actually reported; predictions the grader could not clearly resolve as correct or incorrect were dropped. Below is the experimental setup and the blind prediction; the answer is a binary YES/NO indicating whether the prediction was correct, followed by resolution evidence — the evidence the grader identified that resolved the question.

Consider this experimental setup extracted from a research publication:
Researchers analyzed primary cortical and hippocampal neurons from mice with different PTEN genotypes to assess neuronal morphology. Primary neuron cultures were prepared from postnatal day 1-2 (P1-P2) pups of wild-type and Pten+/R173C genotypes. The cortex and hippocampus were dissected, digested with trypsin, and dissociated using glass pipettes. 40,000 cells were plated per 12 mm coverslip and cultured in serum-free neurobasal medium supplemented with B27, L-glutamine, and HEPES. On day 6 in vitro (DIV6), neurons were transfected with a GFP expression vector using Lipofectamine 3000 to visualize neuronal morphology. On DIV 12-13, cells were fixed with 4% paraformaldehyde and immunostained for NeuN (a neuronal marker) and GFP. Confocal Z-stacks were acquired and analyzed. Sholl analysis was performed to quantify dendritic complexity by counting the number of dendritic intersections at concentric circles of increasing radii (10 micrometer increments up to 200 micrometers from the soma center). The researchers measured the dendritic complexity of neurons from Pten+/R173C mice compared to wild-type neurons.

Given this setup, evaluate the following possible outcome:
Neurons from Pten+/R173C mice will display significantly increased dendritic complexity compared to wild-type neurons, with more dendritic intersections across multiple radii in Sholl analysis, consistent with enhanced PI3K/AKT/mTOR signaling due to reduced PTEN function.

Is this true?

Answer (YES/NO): NO